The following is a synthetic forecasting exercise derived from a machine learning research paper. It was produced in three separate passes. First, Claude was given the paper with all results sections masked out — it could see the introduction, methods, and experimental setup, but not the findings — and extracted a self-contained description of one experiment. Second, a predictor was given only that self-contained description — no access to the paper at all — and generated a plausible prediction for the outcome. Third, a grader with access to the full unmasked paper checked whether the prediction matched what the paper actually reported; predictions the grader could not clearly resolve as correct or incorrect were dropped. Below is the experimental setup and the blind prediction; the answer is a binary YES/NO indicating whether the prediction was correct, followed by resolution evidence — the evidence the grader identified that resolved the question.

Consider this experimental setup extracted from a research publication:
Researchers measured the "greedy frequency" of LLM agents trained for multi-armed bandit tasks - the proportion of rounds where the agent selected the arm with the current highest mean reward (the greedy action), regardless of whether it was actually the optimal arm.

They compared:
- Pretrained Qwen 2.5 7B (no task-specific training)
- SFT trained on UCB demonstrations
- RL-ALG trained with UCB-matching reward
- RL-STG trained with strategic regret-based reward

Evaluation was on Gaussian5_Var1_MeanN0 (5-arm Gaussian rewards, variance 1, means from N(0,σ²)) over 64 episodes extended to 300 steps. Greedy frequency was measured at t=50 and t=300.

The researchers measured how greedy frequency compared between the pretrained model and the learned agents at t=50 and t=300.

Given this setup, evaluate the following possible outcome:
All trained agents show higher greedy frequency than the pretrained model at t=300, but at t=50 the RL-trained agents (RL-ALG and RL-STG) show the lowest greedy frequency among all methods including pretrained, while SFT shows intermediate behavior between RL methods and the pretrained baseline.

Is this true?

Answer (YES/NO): NO